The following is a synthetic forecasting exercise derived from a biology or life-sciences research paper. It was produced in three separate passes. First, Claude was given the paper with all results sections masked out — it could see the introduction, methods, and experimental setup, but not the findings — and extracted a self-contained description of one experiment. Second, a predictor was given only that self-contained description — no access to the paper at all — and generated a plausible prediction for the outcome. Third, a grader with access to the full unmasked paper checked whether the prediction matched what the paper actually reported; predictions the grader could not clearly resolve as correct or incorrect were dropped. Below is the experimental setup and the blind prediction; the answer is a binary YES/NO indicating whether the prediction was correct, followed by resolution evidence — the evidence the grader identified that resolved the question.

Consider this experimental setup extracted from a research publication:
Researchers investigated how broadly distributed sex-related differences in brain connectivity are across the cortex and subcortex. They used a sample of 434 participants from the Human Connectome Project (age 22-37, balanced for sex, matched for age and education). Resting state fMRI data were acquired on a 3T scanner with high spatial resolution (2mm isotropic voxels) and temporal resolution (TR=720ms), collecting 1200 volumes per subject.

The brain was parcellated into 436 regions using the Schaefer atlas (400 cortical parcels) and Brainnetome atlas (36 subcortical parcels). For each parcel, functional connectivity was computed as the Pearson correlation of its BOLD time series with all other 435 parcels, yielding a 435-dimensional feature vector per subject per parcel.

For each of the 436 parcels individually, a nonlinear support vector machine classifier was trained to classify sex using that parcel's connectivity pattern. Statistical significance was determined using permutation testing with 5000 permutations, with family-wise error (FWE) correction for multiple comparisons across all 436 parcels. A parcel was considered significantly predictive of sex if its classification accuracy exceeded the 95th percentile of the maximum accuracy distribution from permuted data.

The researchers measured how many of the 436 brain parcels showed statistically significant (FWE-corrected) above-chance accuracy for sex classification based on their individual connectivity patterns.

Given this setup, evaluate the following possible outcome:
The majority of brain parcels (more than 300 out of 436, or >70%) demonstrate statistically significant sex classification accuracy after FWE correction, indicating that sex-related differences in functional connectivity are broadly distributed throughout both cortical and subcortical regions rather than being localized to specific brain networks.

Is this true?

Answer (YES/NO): YES